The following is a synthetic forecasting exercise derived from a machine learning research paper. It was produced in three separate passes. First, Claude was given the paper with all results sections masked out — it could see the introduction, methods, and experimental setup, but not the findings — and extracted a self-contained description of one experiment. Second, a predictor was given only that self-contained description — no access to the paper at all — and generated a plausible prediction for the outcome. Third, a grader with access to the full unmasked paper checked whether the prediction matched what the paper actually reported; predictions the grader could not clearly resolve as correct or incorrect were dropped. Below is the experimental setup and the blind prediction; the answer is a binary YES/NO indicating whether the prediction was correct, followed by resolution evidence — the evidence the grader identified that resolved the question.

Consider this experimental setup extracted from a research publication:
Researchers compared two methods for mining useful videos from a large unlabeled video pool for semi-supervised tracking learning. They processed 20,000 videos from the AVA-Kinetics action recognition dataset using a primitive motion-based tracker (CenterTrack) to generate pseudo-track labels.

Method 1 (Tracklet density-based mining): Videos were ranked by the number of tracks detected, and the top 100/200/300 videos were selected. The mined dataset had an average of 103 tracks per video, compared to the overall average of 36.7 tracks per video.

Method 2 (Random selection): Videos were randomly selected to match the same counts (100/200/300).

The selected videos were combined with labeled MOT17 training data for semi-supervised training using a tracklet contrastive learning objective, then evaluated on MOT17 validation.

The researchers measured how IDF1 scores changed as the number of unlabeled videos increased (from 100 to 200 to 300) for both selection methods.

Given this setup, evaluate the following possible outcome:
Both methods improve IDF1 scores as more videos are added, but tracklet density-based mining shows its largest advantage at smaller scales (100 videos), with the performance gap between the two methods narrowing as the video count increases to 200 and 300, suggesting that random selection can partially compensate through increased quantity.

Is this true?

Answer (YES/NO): NO